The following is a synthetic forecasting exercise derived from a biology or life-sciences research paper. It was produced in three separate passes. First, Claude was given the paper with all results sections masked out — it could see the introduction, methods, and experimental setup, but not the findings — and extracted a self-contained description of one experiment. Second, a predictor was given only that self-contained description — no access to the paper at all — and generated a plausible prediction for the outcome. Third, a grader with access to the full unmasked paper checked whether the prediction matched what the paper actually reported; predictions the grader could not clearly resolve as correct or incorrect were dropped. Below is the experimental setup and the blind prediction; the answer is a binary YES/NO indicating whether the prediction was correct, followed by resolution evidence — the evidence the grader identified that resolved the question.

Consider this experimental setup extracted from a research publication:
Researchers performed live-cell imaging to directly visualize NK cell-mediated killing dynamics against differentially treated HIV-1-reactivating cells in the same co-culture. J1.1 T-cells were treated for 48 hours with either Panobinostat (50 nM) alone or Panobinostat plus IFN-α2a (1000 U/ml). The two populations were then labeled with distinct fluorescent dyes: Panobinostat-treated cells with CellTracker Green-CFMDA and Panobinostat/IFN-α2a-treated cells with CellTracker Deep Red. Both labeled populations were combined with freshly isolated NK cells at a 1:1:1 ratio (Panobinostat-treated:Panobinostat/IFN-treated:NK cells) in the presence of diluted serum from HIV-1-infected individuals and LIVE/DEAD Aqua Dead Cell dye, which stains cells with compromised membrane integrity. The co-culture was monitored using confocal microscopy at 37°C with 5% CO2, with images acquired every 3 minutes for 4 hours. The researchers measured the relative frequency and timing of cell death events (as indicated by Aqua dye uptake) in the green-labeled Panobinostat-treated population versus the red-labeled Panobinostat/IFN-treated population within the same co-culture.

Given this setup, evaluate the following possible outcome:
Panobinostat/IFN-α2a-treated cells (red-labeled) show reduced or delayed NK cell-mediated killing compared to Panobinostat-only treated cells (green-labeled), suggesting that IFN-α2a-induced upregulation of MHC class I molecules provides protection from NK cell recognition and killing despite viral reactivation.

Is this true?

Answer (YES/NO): NO